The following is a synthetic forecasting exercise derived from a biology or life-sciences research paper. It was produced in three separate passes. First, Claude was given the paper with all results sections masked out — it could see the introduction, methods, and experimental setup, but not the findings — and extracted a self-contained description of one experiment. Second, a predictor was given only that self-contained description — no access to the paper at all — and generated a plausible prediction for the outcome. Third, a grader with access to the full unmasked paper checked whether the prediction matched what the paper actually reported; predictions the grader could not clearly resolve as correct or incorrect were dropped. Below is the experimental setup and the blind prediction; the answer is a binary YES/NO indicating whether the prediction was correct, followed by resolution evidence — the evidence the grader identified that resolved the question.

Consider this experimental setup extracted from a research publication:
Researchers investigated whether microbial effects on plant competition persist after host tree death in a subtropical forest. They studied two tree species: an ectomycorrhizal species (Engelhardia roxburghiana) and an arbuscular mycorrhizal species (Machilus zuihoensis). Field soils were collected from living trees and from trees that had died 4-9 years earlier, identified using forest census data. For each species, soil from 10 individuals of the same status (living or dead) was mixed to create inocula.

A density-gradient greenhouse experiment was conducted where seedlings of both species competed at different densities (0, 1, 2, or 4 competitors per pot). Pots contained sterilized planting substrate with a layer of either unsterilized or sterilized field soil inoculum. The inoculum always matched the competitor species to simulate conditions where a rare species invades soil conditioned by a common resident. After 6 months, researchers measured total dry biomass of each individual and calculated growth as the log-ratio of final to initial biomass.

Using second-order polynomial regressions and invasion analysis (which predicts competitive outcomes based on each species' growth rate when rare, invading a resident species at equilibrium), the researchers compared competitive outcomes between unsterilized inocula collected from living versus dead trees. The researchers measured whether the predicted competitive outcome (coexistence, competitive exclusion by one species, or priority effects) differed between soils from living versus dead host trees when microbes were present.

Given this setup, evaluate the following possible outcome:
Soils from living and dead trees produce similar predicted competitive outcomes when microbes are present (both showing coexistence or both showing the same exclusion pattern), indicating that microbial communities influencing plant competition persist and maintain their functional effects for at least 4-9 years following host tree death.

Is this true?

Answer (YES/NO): YES